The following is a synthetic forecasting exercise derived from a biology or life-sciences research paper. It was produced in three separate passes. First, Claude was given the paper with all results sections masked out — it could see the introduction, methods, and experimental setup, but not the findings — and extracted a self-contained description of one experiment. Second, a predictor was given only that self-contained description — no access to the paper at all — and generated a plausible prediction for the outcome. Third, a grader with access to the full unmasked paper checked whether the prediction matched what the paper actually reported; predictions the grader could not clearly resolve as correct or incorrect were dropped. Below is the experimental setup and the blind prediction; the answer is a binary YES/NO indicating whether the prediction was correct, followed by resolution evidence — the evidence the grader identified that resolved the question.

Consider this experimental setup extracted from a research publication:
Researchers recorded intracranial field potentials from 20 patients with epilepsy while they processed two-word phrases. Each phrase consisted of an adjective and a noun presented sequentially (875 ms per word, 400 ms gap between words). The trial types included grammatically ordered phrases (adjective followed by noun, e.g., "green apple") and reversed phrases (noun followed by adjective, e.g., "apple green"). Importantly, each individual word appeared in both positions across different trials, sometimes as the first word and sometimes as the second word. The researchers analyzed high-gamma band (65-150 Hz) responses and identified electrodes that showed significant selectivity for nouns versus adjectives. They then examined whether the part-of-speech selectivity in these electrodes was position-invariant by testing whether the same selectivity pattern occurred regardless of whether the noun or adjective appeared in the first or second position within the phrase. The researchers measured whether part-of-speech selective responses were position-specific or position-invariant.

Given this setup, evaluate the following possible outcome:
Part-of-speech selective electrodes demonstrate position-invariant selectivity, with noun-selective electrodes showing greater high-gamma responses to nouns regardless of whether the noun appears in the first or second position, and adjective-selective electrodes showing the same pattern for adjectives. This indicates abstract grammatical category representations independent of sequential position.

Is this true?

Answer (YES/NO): YES